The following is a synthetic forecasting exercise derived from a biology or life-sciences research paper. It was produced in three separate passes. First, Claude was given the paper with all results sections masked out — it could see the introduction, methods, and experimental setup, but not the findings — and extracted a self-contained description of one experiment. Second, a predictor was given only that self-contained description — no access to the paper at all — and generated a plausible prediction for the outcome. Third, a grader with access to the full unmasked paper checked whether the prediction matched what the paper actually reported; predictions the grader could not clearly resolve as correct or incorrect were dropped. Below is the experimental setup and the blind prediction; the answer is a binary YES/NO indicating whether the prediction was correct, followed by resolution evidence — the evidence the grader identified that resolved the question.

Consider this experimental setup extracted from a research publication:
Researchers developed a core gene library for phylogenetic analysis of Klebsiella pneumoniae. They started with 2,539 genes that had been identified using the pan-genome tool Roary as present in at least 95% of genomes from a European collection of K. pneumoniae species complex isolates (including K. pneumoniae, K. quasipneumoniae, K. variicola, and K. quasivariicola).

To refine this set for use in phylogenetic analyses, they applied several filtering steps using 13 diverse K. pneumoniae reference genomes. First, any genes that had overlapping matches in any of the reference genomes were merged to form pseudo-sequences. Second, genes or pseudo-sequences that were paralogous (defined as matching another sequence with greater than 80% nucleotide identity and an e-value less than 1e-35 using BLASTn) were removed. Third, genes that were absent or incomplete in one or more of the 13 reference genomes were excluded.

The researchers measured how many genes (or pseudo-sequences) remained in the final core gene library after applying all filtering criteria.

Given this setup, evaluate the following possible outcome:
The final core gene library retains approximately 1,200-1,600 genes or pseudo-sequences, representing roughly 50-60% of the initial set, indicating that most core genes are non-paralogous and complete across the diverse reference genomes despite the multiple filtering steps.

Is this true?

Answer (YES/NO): NO